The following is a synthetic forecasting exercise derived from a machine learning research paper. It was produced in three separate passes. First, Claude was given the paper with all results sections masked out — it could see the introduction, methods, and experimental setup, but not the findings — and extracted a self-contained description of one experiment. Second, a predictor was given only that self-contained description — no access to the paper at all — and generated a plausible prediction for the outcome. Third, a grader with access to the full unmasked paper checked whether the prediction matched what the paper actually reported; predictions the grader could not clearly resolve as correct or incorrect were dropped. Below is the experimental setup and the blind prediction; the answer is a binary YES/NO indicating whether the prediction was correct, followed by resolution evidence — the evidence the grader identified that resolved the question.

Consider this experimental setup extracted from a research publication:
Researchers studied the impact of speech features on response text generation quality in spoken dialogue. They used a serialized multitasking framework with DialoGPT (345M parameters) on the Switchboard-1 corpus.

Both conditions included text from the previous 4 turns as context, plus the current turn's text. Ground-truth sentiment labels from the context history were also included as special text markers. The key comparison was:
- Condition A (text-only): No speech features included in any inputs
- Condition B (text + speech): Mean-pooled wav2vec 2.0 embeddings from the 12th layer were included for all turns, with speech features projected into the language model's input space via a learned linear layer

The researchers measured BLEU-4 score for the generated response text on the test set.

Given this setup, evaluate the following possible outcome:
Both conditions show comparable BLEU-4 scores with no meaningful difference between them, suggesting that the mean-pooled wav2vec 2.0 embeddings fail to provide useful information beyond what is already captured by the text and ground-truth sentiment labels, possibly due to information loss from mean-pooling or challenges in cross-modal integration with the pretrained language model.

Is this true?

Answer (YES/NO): NO